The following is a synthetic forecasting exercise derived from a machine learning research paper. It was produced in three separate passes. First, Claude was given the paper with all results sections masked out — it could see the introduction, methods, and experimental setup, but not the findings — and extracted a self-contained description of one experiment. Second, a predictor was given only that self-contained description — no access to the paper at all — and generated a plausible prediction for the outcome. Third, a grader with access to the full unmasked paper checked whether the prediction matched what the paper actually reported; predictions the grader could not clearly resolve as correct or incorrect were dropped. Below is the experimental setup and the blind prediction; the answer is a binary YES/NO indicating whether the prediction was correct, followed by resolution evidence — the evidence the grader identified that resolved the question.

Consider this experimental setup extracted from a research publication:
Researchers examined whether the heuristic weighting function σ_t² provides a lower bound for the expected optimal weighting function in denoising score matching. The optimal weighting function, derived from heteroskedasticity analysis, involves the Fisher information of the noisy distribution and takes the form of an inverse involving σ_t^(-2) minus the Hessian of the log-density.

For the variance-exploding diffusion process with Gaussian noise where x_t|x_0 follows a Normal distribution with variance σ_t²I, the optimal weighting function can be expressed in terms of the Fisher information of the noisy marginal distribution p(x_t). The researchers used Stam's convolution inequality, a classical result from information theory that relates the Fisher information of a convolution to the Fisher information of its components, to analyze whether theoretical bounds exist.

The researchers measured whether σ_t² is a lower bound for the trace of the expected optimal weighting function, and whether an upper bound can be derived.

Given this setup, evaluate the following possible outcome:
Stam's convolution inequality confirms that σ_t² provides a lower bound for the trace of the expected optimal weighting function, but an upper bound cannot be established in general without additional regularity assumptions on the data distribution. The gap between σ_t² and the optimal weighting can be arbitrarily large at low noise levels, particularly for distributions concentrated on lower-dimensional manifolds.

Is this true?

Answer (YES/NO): NO